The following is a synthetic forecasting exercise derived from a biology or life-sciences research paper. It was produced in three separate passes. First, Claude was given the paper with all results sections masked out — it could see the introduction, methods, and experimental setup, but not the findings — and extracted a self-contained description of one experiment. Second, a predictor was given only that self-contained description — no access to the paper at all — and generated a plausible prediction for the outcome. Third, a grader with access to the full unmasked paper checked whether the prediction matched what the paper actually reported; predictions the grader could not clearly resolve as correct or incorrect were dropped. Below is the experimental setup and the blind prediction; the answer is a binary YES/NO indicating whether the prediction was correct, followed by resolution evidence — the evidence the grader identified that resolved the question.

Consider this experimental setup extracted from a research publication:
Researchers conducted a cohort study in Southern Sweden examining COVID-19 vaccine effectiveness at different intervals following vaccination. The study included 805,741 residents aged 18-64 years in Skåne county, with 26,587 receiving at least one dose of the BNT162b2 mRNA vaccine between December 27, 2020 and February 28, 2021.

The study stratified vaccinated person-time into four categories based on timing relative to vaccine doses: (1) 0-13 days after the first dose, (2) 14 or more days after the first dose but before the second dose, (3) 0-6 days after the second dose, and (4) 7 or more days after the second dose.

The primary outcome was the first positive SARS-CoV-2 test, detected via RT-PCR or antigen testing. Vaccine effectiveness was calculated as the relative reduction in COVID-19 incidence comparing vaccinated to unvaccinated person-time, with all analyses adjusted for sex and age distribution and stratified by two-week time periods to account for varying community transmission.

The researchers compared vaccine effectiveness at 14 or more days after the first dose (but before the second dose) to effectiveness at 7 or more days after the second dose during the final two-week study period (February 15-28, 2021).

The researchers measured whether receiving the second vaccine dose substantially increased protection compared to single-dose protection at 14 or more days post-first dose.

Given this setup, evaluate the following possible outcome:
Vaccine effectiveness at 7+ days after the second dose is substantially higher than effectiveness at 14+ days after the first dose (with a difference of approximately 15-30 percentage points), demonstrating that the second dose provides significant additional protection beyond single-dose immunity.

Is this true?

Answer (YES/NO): NO